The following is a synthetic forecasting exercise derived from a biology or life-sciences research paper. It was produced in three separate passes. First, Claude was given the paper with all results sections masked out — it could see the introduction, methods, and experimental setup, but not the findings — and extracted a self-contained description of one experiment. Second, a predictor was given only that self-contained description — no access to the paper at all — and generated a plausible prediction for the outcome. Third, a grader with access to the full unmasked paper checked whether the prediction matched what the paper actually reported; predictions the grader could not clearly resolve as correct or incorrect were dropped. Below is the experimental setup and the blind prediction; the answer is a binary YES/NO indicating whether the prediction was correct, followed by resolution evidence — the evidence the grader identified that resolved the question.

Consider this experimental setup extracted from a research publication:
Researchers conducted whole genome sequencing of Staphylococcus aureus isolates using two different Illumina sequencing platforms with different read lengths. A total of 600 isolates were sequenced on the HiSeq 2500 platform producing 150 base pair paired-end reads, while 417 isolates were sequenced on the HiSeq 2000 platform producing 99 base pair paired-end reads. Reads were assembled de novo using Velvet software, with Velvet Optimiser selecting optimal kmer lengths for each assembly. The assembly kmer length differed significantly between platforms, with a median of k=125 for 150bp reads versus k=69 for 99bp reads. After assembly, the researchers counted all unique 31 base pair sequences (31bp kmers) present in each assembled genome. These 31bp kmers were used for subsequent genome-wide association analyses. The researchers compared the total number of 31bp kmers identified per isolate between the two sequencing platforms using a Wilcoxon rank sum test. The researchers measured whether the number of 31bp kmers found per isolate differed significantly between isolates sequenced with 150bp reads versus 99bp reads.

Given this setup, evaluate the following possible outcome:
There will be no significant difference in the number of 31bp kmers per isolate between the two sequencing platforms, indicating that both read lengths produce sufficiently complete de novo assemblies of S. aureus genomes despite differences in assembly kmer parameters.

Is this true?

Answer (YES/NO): YES